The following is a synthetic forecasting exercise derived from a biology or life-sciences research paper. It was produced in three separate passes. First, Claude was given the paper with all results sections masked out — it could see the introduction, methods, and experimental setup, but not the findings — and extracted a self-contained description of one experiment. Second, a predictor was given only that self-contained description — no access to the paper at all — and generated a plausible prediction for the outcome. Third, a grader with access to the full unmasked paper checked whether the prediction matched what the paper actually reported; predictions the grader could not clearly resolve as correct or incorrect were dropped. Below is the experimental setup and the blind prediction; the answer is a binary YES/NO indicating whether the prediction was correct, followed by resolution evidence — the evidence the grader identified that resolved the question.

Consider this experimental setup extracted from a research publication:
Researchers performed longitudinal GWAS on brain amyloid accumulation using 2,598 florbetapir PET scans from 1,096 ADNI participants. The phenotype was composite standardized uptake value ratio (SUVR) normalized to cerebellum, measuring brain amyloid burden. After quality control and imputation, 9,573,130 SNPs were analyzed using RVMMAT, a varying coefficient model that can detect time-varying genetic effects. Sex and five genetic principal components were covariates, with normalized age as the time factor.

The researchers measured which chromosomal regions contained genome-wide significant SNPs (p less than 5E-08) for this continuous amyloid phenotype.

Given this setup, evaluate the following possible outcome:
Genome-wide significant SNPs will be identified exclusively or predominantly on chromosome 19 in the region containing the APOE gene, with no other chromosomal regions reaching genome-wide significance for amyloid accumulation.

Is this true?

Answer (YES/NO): NO